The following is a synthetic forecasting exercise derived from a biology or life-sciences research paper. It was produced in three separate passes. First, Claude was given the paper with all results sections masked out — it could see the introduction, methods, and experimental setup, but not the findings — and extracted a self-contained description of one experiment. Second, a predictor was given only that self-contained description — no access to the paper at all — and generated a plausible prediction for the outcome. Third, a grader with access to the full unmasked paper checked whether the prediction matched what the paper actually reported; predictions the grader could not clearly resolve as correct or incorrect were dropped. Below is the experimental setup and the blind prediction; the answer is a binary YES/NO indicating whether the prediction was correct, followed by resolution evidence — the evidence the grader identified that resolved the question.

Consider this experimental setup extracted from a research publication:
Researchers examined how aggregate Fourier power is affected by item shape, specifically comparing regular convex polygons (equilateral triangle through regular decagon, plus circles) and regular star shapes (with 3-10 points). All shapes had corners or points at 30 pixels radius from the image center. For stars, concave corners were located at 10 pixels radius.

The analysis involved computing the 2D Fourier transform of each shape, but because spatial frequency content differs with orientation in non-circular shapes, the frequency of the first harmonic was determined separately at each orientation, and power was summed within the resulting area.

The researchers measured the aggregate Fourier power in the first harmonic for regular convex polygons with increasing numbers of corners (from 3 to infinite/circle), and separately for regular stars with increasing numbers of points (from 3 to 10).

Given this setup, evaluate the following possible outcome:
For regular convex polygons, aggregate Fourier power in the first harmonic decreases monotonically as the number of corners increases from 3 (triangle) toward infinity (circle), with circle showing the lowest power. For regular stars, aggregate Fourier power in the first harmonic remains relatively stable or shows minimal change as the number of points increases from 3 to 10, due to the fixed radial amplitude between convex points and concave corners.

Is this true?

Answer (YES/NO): NO